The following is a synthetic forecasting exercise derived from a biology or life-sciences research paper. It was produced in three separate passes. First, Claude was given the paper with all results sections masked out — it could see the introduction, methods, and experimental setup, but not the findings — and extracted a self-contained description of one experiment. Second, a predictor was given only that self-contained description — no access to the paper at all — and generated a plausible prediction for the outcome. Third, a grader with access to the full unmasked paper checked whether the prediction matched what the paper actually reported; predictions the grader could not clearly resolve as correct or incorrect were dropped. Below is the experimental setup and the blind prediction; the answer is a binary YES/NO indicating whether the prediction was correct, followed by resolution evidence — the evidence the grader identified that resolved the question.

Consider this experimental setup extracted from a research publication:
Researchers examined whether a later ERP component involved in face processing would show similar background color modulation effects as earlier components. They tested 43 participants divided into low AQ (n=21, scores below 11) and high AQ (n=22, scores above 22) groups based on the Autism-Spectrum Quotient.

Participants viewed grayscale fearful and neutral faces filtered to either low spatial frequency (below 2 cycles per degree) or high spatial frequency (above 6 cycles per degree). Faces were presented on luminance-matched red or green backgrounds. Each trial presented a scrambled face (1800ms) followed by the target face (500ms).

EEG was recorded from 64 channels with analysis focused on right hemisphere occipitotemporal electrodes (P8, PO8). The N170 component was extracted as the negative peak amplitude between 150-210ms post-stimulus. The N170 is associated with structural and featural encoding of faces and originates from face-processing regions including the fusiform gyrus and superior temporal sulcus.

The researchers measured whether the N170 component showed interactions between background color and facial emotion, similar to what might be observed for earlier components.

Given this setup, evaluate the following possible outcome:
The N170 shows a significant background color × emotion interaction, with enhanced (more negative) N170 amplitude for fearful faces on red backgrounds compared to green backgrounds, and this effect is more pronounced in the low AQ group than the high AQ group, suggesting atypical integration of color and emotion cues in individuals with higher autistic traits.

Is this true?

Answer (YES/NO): NO